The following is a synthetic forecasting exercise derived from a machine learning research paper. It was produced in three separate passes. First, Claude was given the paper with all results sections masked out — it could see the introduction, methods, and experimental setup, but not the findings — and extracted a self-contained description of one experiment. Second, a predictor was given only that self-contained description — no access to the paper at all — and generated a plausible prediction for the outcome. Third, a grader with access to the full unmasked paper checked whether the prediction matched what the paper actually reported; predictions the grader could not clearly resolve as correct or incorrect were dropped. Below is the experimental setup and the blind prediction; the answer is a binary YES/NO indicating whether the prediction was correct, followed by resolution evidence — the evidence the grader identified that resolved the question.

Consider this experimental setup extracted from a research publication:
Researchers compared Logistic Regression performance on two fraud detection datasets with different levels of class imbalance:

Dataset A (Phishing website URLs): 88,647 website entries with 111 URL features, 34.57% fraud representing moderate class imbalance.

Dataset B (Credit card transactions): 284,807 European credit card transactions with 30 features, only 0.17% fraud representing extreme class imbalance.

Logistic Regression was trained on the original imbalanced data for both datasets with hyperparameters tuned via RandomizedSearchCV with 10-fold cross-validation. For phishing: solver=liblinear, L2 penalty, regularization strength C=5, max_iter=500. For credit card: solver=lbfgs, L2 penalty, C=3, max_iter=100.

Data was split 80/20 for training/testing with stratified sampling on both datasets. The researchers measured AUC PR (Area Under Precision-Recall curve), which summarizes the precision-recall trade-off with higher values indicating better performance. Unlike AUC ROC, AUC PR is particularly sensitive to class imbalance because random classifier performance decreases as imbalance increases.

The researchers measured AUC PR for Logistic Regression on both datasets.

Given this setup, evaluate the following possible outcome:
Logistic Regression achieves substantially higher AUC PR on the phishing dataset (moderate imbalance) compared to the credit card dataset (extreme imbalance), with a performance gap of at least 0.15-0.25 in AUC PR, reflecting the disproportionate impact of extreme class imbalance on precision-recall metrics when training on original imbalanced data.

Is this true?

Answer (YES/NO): YES